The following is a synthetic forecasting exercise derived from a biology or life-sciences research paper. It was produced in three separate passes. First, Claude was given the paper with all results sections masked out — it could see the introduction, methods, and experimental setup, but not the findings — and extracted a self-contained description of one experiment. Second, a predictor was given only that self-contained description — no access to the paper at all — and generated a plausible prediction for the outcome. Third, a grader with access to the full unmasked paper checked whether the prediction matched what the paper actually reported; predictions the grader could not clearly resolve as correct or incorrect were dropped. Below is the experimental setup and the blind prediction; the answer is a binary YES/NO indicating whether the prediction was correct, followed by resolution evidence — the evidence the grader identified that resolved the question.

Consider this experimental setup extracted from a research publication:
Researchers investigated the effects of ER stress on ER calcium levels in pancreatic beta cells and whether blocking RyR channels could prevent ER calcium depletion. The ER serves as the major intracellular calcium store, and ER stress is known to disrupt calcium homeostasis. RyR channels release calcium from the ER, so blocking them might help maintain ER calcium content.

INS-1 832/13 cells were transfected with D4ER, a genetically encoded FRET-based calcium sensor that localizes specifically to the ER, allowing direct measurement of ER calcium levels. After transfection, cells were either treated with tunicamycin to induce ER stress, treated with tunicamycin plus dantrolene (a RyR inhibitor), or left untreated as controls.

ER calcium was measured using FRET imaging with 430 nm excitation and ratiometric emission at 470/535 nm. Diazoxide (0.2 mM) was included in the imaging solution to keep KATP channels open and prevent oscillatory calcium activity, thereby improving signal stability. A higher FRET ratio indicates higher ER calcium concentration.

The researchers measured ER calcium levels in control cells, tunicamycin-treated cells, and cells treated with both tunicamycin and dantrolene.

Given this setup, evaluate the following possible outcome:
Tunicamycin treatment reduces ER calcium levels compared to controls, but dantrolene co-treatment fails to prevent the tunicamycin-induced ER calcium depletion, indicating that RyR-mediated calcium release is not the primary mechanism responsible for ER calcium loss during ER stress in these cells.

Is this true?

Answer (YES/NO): NO